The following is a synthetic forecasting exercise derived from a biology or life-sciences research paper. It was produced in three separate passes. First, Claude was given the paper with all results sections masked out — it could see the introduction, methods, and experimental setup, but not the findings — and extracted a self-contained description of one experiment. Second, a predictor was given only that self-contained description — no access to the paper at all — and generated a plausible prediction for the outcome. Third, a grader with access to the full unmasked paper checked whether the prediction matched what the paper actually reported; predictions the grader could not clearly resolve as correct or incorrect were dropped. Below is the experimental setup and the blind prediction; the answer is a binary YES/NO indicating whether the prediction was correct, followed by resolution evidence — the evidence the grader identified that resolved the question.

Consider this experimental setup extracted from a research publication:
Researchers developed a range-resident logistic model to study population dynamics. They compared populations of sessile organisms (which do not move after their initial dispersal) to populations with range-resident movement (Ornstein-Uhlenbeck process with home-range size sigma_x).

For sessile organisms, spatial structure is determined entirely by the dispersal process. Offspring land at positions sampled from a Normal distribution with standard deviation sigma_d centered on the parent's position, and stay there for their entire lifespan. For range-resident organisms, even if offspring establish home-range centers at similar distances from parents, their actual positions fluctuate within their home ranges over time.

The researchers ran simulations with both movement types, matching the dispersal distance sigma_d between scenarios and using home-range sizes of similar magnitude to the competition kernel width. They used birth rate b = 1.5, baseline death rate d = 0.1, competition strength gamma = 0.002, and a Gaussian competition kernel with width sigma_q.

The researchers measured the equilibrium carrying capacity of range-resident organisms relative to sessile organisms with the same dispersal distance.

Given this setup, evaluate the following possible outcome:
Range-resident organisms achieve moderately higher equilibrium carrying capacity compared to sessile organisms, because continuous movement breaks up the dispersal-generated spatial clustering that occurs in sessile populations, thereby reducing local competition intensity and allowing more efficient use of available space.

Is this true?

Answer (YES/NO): NO